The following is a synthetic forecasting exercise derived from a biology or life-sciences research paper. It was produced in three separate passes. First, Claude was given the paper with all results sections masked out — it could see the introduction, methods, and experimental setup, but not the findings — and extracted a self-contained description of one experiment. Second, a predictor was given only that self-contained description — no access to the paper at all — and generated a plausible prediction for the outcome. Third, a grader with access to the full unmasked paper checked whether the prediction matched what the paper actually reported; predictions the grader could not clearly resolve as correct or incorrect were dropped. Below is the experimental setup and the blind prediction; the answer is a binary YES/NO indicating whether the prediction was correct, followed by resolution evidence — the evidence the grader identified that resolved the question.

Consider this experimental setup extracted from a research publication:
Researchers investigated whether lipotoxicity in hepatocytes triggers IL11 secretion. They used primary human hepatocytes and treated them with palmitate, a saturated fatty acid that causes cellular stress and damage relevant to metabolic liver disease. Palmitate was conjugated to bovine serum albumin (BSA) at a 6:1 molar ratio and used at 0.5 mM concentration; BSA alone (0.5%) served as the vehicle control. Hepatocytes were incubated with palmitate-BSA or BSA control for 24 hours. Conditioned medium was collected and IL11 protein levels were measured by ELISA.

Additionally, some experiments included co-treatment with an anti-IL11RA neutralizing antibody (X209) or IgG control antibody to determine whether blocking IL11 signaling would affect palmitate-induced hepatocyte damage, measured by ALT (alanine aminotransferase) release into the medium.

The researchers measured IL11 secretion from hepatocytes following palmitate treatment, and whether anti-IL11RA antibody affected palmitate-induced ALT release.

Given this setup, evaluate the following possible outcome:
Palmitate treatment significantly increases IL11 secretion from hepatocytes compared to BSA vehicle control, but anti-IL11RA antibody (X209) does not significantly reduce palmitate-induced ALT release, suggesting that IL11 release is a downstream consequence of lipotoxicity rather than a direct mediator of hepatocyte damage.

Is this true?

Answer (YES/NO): NO